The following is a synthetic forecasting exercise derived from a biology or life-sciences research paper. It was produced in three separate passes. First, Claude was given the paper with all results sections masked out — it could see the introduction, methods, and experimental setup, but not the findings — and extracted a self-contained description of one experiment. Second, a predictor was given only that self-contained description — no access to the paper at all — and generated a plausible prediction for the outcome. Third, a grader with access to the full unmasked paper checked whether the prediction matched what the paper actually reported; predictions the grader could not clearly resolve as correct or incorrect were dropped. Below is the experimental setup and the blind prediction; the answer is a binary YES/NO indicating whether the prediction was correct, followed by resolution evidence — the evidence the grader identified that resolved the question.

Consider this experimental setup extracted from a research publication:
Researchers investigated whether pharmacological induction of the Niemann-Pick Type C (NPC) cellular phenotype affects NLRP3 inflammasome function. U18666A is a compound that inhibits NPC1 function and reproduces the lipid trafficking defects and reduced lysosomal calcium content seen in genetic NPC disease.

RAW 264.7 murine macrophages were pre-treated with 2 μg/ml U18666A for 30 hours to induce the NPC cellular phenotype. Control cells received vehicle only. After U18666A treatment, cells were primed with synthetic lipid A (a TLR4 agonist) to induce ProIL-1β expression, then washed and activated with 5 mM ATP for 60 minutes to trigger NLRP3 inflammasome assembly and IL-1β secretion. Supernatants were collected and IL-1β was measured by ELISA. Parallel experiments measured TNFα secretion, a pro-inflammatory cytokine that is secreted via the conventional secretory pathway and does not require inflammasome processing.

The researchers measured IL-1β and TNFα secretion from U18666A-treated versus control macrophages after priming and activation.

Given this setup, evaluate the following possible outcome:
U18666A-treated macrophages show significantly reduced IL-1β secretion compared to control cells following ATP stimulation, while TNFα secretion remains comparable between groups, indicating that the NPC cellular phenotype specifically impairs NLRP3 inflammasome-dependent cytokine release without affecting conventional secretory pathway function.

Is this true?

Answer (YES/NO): NO